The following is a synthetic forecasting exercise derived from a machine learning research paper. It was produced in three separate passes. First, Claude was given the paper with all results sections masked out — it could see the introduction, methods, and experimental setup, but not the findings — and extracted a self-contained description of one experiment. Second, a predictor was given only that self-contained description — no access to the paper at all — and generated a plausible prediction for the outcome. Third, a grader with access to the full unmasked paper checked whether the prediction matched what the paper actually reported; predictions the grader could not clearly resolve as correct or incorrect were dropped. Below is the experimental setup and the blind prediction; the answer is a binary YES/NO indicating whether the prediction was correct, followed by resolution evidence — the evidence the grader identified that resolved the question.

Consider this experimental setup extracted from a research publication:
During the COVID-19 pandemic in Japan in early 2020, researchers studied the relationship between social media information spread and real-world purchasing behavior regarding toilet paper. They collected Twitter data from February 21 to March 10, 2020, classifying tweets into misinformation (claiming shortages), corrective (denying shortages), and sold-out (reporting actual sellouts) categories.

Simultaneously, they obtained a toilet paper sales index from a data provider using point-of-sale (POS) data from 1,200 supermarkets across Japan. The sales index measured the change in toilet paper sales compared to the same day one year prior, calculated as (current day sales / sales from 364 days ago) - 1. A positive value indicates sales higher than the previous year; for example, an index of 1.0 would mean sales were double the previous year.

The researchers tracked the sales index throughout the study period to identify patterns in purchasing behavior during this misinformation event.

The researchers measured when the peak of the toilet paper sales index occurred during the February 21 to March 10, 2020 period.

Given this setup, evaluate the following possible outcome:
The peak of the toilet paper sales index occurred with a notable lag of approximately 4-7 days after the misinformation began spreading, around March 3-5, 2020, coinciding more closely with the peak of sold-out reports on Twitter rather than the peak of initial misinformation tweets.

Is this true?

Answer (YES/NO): NO